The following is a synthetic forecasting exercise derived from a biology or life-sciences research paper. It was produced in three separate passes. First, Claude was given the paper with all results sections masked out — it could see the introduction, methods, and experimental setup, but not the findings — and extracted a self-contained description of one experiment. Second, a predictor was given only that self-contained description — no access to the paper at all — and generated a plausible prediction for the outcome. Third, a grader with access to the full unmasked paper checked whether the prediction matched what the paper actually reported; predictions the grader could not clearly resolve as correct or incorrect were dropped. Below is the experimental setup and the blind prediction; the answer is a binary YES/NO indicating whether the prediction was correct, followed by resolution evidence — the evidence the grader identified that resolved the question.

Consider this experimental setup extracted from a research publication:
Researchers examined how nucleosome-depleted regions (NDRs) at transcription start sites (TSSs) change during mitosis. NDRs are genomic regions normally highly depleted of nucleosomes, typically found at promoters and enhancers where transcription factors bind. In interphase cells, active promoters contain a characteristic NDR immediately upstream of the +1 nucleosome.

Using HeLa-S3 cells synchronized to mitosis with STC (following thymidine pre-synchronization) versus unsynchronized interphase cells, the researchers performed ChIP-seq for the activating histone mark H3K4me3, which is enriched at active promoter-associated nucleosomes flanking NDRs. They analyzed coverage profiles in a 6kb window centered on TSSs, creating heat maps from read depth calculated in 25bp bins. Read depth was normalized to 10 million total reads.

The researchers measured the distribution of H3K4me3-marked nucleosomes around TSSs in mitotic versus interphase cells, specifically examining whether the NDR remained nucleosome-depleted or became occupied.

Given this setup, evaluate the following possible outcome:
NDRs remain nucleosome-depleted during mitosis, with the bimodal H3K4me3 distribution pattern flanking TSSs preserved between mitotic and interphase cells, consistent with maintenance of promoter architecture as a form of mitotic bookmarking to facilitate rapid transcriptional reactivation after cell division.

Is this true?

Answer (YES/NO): NO